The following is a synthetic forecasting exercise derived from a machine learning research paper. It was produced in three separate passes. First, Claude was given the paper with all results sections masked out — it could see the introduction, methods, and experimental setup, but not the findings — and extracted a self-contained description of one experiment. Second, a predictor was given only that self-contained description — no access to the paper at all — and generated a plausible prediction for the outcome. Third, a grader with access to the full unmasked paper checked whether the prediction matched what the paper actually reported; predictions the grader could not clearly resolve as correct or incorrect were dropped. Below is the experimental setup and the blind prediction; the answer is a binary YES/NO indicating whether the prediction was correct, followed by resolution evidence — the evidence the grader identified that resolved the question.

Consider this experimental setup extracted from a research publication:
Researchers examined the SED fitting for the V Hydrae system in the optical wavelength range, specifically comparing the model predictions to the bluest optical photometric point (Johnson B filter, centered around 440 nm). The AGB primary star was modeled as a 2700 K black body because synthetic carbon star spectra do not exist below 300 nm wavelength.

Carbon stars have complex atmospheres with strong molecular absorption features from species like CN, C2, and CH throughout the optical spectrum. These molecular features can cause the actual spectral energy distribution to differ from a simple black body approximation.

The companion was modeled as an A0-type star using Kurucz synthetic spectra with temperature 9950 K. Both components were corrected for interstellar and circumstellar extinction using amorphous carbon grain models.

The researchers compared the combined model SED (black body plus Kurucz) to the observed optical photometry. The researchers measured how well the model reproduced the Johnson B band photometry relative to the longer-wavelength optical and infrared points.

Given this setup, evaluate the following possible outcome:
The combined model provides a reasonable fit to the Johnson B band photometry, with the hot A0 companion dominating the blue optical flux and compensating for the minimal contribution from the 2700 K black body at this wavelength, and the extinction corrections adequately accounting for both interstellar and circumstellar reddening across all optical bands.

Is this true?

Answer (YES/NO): NO